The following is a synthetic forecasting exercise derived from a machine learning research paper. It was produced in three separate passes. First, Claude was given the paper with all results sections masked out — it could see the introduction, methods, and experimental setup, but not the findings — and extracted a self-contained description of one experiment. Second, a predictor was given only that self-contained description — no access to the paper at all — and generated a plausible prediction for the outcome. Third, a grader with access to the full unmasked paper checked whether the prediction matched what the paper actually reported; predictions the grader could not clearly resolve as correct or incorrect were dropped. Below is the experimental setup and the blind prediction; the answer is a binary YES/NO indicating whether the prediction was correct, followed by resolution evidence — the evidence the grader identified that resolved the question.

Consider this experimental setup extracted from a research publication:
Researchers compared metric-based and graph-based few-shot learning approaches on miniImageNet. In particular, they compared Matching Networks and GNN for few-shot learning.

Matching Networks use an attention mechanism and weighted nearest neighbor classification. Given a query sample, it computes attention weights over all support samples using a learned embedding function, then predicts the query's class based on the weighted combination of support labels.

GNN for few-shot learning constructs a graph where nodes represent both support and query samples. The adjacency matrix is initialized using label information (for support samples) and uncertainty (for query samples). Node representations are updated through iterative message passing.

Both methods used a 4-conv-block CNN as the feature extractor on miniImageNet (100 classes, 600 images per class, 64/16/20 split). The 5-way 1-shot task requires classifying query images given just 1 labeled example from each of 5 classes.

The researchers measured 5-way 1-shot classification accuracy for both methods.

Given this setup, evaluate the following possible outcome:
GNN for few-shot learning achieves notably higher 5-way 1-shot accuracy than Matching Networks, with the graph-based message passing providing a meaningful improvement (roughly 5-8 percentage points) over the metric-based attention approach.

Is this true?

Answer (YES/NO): YES